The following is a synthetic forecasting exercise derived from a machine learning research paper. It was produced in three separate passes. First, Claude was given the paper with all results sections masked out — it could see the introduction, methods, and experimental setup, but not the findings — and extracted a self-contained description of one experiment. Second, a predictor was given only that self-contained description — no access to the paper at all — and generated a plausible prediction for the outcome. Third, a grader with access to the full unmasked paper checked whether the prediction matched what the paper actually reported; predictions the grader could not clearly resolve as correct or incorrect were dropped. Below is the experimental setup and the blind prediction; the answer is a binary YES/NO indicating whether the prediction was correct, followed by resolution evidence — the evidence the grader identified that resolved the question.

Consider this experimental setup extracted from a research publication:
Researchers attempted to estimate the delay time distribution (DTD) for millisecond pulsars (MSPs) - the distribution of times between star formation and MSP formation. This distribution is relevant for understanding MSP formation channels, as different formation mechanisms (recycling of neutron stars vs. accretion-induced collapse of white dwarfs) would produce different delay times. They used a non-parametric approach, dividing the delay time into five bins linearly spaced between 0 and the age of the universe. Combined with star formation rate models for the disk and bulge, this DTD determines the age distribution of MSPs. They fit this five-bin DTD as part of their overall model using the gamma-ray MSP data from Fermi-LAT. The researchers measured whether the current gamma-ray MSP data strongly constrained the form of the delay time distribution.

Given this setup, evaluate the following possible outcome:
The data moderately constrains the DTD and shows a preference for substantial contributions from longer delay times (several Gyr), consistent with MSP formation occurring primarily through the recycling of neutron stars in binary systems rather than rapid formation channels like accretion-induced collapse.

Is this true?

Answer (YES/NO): NO